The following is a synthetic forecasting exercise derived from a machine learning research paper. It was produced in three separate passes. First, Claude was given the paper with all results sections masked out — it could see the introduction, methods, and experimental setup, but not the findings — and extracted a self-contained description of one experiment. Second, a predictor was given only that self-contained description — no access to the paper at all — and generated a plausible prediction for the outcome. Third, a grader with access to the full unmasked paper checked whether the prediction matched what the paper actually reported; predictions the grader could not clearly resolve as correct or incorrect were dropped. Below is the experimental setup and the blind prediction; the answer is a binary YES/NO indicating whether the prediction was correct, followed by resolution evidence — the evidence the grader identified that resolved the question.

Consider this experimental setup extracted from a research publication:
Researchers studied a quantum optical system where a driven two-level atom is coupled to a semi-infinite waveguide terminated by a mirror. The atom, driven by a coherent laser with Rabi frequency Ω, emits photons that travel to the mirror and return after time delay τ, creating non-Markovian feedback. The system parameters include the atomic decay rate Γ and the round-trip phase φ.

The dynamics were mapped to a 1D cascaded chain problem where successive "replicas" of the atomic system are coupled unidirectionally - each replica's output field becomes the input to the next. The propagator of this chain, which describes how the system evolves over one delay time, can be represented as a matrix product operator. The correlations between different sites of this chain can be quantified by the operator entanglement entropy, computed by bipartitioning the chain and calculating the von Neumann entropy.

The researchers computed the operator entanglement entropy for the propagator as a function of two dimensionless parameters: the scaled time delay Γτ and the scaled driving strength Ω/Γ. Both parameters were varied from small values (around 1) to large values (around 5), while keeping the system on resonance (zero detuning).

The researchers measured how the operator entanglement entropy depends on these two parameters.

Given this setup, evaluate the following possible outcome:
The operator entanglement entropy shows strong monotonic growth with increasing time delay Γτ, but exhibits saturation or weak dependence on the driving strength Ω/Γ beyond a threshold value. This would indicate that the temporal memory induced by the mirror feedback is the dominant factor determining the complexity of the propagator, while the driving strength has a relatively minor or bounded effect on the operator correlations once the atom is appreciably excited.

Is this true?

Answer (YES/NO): NO